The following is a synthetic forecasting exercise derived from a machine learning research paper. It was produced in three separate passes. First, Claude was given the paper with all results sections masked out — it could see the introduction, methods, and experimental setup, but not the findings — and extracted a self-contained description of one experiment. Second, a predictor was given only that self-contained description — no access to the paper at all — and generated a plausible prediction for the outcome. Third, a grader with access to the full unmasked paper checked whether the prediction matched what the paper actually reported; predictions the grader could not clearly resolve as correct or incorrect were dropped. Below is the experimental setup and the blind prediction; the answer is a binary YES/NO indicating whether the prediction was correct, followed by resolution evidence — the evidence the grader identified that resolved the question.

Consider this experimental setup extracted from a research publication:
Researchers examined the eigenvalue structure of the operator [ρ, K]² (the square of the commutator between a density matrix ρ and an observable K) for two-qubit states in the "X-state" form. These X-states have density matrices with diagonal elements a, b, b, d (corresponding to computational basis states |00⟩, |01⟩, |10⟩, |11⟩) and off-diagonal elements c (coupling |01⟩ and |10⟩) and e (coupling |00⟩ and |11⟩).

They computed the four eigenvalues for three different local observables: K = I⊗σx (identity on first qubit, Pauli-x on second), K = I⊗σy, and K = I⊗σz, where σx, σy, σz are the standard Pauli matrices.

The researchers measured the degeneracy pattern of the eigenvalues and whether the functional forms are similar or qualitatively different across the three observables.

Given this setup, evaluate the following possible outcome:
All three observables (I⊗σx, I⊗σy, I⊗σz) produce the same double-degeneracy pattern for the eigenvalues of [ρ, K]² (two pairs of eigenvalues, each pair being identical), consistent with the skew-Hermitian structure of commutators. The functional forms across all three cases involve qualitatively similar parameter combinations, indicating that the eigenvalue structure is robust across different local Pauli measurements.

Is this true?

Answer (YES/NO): NO